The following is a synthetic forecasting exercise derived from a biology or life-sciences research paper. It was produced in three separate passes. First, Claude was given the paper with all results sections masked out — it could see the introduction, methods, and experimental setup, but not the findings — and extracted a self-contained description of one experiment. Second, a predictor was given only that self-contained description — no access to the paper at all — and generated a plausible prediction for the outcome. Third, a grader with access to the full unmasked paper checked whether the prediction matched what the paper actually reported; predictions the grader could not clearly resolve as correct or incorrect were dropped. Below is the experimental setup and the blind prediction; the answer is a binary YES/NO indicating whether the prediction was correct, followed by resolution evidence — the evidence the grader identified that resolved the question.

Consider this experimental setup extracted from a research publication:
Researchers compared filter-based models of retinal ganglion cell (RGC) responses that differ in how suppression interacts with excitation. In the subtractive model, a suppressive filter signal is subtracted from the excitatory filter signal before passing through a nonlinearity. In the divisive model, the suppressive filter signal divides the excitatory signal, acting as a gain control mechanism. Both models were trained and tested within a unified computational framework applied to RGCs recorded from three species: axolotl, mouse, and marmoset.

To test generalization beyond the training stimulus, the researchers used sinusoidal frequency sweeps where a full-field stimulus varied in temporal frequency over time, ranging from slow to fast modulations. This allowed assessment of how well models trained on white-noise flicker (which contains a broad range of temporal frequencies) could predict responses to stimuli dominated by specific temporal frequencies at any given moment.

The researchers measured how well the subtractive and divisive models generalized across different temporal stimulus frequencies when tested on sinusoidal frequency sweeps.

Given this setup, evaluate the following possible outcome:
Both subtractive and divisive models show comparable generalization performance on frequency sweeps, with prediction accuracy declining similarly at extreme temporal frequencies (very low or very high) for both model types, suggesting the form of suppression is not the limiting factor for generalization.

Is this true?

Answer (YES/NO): NO